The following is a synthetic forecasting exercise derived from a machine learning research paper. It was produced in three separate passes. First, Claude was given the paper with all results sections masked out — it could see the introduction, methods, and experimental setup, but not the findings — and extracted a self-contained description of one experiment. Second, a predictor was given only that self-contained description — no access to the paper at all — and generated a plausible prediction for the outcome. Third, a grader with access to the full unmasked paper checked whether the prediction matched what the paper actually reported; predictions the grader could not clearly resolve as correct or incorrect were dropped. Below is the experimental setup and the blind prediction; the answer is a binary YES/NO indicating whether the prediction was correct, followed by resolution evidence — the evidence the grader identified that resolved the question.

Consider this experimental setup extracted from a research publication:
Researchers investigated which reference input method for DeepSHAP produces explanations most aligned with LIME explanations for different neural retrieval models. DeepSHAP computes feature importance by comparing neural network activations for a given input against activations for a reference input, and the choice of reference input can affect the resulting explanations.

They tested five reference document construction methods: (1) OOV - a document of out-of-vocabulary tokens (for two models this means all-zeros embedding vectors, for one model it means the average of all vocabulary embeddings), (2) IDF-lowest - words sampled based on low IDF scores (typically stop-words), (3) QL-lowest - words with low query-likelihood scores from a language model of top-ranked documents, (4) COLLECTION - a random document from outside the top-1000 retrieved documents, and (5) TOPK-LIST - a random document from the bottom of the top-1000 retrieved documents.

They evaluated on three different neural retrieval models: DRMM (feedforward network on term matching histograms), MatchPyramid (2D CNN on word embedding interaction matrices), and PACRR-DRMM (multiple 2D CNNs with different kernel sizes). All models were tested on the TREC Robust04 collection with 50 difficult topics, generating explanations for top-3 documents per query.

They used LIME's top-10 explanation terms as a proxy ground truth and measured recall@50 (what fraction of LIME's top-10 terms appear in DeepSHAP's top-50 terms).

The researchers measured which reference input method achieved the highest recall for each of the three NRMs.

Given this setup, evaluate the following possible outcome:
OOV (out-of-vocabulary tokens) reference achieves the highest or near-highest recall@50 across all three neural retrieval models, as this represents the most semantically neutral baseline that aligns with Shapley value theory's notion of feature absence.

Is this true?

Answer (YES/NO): NO